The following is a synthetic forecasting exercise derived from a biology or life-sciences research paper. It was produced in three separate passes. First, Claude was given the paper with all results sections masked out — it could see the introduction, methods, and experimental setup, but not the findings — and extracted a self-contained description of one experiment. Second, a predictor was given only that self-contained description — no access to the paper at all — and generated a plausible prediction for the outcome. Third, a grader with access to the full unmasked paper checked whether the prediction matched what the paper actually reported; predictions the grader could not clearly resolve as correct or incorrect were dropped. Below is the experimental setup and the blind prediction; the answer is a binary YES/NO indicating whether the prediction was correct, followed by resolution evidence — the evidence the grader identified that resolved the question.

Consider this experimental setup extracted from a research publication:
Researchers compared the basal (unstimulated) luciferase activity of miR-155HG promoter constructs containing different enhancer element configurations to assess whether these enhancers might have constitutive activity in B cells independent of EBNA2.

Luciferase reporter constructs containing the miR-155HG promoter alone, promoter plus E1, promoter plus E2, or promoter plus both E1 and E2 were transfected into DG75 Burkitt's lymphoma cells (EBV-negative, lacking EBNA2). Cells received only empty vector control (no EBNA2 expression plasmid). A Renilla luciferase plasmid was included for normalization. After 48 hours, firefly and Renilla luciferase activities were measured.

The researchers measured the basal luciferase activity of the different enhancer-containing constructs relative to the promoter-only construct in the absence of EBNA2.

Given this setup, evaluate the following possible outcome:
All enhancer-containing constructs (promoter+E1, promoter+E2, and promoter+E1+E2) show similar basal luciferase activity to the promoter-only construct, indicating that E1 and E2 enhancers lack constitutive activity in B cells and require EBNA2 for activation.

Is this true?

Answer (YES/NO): NO